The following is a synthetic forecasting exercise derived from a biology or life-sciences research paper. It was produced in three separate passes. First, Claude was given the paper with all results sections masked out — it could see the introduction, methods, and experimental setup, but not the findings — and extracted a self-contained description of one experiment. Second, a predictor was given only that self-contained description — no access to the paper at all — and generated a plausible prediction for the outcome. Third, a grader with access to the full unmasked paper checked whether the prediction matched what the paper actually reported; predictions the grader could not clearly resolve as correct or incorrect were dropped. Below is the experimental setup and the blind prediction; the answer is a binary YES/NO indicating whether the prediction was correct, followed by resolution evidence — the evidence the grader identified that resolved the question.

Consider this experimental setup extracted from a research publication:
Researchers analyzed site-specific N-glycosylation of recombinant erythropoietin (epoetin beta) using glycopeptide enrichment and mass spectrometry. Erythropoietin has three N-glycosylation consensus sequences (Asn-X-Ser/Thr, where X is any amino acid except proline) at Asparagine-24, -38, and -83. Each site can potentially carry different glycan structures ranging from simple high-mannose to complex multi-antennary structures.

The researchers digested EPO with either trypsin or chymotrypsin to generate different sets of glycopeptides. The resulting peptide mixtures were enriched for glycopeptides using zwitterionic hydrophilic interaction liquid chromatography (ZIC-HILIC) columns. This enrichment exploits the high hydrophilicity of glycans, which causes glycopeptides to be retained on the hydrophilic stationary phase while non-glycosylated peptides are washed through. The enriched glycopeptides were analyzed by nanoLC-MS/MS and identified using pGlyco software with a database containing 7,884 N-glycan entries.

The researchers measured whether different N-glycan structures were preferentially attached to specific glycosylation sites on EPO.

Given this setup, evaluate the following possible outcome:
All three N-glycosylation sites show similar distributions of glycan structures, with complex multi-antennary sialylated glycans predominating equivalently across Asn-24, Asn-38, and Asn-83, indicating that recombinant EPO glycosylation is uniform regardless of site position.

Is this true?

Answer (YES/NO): NO